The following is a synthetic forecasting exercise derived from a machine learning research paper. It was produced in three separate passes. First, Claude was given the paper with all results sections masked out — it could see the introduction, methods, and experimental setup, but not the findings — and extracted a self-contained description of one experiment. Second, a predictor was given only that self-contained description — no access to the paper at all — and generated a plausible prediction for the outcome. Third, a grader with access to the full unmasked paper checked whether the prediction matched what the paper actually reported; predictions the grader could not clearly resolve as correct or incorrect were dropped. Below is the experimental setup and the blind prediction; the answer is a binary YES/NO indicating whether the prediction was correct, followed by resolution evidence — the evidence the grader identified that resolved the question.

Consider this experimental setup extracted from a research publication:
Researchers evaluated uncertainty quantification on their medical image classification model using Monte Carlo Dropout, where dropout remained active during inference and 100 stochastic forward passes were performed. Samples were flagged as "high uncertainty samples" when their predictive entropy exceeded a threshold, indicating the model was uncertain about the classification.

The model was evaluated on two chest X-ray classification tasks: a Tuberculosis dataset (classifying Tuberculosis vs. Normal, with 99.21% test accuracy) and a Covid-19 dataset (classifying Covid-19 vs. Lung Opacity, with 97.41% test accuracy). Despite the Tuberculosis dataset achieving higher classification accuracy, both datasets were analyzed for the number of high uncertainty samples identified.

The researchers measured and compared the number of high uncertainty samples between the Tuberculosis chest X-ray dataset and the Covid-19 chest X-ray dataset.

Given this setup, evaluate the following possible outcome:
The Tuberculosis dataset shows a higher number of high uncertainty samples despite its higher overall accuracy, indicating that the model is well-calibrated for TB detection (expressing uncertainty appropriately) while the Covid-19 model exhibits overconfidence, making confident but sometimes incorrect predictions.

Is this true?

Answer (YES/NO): YES